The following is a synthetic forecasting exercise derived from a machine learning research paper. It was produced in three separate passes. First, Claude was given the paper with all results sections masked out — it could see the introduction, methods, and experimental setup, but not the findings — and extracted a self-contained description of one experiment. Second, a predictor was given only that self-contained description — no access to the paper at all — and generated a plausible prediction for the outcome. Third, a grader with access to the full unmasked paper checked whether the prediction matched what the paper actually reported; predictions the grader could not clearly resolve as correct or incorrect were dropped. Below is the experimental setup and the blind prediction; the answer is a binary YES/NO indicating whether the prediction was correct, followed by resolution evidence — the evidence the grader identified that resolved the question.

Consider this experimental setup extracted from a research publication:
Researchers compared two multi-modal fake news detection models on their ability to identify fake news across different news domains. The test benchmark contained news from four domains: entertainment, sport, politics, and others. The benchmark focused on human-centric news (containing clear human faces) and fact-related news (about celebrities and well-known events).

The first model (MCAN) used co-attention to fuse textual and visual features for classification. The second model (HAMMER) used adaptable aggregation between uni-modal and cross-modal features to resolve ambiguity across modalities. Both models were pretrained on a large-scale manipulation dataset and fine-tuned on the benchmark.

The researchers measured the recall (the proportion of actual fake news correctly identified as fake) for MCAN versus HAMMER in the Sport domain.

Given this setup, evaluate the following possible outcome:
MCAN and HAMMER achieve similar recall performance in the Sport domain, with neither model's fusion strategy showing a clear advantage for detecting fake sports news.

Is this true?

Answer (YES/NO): NO